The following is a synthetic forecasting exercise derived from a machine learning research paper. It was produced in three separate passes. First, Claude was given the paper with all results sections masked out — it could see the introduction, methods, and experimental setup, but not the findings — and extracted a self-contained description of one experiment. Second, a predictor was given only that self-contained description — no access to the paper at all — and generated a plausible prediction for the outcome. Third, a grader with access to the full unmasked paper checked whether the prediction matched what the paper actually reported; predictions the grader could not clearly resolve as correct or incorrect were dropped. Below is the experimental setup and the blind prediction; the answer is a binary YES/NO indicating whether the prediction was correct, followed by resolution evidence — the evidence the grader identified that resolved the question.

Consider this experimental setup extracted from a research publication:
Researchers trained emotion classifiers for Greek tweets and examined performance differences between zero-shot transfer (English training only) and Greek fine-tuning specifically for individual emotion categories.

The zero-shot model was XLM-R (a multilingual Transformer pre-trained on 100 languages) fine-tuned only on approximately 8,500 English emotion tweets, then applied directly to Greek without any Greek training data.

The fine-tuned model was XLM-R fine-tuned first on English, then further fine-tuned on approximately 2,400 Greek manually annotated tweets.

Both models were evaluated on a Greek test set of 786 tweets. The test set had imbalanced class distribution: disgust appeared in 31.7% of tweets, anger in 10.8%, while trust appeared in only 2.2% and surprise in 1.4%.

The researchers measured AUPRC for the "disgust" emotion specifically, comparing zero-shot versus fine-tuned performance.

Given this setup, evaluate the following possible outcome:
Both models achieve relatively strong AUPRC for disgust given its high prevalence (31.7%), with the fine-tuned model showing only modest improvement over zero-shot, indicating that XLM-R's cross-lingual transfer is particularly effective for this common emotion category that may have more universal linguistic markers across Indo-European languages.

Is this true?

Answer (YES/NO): YES